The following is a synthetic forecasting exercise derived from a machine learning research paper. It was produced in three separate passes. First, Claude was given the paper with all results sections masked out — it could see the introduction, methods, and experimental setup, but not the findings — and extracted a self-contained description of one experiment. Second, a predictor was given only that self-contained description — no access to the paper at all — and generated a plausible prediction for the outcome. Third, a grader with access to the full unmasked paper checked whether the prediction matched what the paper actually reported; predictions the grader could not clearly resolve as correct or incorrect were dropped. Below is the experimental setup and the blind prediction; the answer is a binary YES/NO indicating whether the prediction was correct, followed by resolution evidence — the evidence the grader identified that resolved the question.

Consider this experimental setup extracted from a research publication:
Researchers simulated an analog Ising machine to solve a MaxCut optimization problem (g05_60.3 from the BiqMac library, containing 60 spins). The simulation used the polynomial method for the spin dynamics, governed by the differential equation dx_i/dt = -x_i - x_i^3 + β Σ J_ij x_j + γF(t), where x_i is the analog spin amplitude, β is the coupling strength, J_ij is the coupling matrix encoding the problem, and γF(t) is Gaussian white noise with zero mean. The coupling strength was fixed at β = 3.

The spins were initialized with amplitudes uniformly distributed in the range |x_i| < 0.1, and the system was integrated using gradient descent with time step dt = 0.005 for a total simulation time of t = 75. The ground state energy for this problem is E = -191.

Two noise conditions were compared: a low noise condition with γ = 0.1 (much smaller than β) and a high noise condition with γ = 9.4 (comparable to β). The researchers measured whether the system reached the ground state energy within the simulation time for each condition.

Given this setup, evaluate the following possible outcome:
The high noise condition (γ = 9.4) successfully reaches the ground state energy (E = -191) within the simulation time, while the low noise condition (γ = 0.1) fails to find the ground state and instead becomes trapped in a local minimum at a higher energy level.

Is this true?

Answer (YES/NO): YES